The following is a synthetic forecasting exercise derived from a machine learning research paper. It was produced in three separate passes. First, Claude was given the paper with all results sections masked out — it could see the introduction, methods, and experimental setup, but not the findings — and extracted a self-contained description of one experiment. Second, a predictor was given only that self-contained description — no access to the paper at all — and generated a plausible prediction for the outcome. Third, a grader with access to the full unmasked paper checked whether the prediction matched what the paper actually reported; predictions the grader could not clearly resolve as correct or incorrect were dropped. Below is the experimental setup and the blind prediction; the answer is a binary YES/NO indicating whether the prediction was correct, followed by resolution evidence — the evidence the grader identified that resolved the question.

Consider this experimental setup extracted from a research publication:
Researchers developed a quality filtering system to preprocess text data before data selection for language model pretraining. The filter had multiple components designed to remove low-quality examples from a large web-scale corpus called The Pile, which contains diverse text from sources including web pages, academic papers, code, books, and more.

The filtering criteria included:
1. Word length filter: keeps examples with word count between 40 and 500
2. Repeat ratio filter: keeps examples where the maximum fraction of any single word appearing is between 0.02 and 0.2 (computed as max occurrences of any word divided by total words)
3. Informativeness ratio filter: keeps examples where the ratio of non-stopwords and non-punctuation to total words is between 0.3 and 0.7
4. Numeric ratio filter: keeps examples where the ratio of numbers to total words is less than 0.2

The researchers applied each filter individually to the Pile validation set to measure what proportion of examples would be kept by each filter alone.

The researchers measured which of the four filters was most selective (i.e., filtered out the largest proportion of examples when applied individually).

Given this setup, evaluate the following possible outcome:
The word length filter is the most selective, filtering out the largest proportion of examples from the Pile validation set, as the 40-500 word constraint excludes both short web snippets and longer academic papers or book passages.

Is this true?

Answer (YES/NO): YES